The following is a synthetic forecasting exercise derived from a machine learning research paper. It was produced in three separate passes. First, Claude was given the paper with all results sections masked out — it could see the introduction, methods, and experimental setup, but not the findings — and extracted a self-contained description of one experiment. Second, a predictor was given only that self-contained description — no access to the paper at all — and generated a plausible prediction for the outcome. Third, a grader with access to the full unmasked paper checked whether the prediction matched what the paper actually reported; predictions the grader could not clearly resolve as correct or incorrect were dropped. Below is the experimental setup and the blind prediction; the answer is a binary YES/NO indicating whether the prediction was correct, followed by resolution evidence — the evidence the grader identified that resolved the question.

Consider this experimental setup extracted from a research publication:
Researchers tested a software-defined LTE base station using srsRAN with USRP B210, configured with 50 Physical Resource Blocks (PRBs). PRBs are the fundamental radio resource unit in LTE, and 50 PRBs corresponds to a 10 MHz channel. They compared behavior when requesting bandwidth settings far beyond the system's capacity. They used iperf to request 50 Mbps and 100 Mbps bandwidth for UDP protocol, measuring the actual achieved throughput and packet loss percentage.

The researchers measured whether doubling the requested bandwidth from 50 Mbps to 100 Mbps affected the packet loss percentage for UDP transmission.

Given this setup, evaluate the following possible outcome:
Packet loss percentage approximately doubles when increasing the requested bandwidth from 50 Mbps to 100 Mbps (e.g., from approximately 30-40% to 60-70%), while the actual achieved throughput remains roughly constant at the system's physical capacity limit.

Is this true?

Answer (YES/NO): NO